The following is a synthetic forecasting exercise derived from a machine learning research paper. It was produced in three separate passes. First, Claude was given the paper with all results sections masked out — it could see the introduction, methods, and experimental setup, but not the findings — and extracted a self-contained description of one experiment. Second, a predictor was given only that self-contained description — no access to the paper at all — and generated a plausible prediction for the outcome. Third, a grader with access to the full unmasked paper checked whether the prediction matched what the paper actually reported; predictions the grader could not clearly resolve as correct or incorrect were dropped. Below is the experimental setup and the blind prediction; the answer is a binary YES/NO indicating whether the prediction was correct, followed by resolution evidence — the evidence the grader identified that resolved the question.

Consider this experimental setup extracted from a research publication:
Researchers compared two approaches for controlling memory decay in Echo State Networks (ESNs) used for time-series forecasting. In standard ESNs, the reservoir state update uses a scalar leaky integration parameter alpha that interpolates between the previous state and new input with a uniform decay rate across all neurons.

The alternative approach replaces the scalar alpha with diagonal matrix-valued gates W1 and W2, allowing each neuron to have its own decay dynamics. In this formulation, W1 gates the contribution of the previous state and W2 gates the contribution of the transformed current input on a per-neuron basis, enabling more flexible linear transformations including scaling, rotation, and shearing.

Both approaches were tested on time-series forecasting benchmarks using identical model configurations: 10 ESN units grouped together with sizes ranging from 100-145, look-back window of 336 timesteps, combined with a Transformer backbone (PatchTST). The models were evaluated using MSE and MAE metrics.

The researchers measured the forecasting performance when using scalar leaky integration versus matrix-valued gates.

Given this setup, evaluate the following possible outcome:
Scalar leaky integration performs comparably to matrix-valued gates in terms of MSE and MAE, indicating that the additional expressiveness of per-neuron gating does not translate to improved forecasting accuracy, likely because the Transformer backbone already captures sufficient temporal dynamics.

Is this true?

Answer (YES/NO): NO